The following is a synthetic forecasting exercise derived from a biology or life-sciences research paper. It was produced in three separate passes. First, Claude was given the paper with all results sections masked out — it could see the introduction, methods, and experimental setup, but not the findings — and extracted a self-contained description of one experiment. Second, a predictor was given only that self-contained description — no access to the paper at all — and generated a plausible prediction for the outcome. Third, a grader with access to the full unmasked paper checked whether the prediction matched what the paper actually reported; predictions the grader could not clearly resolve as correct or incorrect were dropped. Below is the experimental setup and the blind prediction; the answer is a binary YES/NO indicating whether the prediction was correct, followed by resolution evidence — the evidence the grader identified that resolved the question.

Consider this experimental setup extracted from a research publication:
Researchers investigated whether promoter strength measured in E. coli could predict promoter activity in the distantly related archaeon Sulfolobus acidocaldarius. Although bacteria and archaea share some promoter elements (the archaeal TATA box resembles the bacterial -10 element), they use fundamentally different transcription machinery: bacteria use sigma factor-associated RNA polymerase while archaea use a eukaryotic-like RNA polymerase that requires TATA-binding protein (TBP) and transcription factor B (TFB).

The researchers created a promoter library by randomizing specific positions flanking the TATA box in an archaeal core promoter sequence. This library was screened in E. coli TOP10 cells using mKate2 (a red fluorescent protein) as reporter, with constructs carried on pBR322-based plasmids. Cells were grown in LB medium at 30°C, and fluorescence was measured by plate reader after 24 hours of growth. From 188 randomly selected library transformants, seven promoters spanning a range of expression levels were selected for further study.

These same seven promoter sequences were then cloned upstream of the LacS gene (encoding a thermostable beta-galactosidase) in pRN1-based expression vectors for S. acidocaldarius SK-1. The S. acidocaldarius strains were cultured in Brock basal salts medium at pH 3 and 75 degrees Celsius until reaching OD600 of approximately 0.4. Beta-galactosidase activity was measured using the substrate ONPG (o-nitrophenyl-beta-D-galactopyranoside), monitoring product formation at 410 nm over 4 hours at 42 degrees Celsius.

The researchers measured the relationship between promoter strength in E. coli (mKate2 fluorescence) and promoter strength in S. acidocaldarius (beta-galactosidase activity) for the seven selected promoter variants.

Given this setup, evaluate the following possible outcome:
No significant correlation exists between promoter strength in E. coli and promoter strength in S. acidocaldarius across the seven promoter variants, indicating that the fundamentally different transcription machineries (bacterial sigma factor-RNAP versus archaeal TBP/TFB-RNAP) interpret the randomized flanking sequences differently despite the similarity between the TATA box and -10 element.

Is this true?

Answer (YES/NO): YES